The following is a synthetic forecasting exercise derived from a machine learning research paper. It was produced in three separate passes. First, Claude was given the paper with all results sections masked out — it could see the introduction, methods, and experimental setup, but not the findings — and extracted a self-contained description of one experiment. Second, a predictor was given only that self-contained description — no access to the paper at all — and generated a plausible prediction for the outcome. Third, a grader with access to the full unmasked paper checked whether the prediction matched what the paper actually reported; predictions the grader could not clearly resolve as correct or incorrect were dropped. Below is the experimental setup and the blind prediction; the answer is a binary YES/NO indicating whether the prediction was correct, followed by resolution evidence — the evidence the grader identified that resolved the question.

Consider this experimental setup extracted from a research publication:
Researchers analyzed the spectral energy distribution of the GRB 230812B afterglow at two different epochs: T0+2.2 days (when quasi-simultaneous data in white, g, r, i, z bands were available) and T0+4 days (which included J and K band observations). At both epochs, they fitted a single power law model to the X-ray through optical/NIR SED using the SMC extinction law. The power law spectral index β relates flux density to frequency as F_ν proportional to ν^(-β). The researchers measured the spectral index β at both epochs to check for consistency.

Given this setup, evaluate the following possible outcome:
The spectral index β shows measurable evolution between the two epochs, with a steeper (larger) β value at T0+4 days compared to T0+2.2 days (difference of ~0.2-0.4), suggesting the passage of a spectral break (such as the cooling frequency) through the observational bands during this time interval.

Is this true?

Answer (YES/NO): NO